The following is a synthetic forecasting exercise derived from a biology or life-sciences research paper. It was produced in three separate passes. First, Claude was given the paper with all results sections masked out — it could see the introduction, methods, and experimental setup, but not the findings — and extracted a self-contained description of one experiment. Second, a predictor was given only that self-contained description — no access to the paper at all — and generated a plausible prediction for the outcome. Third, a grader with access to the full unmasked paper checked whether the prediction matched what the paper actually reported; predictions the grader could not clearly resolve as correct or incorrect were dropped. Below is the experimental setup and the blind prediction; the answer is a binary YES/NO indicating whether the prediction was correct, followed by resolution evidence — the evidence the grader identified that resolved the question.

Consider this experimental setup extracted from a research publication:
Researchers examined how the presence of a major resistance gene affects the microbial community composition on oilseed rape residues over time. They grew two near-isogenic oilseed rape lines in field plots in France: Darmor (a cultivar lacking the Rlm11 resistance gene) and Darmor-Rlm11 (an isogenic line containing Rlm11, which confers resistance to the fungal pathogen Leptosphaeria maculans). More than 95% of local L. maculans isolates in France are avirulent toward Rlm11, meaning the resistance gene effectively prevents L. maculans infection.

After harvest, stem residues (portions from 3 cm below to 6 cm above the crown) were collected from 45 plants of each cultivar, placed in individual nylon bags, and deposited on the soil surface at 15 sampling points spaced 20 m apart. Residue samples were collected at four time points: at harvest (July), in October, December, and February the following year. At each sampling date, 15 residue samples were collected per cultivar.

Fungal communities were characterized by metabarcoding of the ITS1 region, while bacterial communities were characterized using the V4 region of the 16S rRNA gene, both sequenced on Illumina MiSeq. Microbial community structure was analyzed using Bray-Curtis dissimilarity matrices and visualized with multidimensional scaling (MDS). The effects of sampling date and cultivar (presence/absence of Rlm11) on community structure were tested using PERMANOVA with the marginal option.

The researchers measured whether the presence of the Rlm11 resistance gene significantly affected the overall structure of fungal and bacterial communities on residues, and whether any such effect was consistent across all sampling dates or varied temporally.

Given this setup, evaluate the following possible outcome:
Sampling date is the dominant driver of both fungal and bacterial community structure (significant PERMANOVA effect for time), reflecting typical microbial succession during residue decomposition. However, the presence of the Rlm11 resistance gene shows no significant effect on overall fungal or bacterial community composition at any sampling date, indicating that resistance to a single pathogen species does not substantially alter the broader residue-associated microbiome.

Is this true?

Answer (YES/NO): NO